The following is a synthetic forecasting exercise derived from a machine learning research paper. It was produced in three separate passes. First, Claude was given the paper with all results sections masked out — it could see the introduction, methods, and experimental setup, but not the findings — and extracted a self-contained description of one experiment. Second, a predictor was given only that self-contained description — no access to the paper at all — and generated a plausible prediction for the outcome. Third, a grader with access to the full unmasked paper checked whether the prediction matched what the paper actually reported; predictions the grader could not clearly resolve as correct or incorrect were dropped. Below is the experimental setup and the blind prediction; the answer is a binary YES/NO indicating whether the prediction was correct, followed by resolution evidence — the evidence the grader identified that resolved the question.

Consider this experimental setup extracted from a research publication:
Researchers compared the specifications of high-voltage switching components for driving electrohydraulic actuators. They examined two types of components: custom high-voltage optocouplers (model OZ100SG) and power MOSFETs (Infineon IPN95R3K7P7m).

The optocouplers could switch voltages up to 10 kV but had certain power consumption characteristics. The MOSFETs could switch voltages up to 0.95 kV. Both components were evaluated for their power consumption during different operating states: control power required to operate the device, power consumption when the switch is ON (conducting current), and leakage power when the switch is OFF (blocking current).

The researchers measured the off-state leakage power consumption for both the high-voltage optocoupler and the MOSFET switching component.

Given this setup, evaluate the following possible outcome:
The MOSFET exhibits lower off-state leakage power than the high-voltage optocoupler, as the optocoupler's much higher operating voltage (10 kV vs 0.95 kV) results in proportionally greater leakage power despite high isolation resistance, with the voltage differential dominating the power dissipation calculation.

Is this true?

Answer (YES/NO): YES